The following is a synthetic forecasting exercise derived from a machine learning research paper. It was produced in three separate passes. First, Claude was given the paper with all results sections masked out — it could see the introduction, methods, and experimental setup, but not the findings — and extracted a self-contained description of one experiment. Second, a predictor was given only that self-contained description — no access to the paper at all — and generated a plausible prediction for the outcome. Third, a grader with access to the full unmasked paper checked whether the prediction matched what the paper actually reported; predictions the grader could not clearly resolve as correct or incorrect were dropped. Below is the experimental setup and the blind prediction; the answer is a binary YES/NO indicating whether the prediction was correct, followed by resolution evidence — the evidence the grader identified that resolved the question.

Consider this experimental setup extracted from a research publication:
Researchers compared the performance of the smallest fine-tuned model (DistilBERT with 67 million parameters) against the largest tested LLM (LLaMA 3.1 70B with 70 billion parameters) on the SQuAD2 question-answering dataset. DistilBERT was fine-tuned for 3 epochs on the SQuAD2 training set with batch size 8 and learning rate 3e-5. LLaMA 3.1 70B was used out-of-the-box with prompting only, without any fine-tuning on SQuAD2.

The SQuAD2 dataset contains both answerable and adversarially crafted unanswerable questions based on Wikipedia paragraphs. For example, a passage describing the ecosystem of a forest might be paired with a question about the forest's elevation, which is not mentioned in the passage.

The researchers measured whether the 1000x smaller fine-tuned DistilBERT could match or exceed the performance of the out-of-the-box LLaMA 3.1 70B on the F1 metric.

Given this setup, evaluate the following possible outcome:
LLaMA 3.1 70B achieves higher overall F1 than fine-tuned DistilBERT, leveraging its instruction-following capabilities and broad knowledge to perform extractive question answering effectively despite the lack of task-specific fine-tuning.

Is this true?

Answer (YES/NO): YES